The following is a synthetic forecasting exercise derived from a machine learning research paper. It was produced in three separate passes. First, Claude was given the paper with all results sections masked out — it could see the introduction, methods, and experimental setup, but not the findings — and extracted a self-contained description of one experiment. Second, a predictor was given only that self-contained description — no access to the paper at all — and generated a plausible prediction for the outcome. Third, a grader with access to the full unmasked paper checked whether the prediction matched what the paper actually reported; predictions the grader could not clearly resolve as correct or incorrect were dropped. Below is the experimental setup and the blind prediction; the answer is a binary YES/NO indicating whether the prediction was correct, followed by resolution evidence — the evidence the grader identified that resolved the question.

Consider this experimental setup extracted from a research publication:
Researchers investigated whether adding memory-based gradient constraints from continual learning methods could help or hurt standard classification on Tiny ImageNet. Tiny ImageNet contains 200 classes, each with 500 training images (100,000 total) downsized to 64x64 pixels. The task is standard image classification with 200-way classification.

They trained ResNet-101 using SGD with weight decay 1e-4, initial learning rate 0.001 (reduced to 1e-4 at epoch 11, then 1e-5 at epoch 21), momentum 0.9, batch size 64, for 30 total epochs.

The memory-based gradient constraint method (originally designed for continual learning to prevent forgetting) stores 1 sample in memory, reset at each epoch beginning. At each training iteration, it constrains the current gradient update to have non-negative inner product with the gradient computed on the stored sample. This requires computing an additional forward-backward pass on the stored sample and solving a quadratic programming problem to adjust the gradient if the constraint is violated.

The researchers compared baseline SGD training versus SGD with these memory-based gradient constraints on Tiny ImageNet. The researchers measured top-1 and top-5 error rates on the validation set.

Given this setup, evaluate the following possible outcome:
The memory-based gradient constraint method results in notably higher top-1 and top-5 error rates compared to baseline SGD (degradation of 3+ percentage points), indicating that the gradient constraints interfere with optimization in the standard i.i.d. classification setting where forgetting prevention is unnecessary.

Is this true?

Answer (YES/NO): NO